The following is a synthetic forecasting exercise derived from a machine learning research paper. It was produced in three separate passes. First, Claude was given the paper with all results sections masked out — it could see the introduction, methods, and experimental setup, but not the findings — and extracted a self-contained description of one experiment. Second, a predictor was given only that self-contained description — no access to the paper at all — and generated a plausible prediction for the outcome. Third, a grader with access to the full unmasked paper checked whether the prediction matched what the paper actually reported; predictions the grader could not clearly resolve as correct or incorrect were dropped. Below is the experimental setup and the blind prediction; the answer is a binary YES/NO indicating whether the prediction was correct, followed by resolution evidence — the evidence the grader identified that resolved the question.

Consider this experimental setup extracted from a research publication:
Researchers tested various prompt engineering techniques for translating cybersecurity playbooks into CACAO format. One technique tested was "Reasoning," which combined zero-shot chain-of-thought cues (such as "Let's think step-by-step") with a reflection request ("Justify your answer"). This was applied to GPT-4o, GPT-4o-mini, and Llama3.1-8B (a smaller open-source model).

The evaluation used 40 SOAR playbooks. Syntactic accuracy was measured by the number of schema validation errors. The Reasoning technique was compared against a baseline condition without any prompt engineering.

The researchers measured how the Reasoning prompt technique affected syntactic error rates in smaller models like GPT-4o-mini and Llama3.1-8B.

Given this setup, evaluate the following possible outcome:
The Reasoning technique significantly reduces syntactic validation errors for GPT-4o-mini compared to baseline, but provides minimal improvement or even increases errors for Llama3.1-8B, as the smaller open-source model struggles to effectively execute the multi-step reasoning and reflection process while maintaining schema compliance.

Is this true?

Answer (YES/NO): NO